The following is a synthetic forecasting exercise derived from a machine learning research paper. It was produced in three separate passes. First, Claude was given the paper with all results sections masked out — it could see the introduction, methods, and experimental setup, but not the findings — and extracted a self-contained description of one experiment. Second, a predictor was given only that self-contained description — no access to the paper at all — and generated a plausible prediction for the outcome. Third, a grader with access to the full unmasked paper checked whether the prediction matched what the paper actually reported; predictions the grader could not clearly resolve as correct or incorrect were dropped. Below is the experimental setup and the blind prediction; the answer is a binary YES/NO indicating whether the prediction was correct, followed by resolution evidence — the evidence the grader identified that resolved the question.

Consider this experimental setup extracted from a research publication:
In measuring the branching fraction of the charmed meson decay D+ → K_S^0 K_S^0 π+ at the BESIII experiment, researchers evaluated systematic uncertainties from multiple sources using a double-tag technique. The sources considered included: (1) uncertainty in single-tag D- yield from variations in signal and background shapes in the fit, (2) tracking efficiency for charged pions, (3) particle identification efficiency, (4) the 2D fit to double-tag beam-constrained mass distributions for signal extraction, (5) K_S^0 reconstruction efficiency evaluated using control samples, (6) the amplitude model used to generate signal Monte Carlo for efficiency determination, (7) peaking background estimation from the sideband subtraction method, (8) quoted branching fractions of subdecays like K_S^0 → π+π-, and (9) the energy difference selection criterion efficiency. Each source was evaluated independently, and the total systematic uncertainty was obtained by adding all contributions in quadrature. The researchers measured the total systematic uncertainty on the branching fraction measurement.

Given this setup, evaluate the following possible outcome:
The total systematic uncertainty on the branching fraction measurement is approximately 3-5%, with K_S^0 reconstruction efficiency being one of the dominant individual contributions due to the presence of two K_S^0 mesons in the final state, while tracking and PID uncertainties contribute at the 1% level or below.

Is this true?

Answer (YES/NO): NO